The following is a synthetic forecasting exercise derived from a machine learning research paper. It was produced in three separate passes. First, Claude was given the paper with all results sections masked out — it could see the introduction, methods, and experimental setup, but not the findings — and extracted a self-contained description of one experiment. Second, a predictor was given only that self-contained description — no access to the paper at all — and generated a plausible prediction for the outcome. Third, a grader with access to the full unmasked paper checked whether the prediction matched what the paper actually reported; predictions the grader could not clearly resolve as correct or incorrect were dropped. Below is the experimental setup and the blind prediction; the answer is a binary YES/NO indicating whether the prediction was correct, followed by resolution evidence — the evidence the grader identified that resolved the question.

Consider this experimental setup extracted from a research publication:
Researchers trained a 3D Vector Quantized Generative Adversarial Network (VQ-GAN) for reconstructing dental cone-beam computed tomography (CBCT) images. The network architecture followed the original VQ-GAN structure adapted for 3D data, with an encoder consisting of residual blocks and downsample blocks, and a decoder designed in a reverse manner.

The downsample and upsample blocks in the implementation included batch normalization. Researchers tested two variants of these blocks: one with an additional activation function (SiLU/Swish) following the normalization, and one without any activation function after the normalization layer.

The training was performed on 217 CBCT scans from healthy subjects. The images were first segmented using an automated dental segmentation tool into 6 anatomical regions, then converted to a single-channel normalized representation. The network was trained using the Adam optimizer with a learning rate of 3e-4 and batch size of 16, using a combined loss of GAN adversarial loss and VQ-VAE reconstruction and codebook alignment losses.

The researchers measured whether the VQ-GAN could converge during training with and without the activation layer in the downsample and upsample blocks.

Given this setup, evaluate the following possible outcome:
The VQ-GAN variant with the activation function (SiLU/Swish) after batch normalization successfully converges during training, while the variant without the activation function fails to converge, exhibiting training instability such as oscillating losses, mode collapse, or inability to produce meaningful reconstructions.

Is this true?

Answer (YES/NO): YES